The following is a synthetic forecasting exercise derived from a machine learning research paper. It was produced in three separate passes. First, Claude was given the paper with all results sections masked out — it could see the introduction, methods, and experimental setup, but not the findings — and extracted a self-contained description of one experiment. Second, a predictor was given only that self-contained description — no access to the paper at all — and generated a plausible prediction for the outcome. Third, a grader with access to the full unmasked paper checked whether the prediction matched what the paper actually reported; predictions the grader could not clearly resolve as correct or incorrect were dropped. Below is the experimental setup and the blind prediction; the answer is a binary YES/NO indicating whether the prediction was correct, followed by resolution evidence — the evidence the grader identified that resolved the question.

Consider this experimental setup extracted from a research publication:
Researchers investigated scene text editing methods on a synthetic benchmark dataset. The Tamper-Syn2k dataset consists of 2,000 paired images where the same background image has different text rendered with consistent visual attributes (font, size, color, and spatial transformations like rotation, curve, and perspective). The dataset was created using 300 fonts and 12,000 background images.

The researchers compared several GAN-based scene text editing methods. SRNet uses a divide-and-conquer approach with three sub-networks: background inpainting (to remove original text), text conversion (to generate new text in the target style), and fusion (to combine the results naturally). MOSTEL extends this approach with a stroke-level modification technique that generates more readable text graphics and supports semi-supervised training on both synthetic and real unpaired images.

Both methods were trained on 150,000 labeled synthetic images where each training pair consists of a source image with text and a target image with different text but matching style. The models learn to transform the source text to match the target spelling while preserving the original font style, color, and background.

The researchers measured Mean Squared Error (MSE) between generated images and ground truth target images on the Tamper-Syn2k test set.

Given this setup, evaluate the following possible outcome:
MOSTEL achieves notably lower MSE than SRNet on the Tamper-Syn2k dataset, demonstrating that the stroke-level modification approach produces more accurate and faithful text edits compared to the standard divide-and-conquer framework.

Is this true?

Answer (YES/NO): YES